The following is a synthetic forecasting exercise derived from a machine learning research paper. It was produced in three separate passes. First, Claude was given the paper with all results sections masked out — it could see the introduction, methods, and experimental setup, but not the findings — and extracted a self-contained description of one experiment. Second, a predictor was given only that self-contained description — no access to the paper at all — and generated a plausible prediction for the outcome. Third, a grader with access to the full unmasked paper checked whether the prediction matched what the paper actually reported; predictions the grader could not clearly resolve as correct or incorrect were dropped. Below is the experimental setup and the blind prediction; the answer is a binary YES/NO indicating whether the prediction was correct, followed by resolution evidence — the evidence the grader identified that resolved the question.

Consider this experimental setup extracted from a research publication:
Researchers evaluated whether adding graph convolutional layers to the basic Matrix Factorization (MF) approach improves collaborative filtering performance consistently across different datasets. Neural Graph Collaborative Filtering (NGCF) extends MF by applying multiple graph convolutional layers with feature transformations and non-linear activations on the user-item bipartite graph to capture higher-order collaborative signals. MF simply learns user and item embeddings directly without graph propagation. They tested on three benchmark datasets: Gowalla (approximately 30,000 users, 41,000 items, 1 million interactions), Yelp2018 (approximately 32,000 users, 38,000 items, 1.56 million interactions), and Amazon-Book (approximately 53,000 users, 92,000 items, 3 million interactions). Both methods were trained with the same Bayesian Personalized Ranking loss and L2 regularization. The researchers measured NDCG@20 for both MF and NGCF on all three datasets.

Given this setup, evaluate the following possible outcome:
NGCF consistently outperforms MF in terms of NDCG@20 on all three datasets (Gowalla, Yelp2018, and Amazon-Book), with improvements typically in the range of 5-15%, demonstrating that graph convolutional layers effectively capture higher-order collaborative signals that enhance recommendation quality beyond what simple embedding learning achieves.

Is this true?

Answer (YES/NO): NO